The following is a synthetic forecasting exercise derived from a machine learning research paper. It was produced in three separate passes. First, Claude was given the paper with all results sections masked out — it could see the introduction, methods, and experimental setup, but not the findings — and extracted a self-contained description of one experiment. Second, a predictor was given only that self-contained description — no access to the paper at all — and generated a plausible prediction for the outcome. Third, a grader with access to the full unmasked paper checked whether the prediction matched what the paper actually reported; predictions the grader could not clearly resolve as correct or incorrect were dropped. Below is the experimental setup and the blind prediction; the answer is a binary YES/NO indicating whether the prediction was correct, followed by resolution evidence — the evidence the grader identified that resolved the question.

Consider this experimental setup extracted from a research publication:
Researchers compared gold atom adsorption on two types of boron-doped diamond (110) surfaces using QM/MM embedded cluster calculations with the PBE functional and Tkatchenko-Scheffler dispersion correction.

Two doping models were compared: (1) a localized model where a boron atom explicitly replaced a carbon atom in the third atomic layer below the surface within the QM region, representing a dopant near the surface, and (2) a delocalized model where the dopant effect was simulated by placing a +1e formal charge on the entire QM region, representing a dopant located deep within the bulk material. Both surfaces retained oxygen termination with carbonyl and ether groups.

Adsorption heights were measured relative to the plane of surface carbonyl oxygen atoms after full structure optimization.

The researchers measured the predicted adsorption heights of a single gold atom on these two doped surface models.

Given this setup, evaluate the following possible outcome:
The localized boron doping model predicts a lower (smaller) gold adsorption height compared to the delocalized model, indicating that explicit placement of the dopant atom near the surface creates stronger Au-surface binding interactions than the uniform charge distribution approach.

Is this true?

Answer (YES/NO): NO